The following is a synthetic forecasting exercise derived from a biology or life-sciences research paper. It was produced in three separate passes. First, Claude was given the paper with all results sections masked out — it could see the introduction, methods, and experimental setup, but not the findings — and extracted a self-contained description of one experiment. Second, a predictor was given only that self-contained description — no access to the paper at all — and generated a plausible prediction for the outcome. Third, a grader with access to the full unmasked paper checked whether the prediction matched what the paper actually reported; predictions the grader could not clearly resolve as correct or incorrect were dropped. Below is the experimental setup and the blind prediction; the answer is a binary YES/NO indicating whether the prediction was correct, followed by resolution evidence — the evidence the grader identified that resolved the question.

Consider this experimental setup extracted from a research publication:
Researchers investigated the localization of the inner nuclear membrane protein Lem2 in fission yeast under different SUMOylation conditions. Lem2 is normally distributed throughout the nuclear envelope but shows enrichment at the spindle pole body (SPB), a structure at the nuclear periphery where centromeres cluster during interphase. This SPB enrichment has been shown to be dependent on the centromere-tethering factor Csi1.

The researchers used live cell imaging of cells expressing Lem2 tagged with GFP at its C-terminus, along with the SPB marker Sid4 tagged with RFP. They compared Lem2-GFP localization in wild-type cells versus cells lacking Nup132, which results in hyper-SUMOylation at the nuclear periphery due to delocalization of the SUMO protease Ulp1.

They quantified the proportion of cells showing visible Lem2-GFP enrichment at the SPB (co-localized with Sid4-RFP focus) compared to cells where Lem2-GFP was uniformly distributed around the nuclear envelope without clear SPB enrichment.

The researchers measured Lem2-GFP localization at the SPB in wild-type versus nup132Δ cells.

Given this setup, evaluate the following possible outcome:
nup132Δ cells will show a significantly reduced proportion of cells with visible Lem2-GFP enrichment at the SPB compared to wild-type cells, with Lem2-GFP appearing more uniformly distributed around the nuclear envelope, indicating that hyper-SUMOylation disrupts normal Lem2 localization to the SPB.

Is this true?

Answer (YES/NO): NO